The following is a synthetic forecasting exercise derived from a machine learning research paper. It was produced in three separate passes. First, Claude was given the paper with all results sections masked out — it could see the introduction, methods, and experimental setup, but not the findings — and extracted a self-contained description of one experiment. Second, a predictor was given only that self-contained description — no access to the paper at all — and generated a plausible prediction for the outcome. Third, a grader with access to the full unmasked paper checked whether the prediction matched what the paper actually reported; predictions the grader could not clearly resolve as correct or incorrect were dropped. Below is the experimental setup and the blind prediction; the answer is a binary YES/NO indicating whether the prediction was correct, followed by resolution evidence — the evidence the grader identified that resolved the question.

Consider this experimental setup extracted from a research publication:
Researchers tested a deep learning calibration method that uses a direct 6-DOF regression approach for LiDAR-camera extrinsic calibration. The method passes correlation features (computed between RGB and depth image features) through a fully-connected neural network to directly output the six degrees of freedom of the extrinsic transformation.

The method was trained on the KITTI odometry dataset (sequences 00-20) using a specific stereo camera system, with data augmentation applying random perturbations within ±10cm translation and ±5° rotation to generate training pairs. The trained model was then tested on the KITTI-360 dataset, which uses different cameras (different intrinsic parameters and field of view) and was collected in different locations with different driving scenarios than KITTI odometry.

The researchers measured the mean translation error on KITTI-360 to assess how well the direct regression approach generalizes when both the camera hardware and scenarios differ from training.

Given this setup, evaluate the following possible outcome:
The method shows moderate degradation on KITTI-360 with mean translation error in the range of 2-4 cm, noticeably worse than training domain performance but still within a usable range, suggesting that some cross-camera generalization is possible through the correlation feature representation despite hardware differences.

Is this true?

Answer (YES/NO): NO